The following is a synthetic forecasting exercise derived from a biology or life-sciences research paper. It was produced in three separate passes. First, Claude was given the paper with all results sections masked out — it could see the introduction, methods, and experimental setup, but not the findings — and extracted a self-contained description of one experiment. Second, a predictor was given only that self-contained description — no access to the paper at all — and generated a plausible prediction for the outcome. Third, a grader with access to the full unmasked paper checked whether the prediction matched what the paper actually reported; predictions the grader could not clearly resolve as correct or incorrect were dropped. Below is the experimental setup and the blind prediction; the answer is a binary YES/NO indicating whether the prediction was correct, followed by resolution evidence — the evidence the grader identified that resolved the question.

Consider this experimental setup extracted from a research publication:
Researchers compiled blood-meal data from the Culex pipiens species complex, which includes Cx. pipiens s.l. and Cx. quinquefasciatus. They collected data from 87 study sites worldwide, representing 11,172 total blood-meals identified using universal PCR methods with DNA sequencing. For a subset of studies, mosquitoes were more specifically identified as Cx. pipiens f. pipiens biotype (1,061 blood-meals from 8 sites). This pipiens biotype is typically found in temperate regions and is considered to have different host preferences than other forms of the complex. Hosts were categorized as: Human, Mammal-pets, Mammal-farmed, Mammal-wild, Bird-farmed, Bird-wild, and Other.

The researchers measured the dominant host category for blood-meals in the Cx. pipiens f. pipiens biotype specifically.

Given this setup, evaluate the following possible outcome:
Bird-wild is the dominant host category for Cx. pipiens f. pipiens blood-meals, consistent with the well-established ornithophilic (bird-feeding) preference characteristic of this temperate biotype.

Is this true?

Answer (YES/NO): YES